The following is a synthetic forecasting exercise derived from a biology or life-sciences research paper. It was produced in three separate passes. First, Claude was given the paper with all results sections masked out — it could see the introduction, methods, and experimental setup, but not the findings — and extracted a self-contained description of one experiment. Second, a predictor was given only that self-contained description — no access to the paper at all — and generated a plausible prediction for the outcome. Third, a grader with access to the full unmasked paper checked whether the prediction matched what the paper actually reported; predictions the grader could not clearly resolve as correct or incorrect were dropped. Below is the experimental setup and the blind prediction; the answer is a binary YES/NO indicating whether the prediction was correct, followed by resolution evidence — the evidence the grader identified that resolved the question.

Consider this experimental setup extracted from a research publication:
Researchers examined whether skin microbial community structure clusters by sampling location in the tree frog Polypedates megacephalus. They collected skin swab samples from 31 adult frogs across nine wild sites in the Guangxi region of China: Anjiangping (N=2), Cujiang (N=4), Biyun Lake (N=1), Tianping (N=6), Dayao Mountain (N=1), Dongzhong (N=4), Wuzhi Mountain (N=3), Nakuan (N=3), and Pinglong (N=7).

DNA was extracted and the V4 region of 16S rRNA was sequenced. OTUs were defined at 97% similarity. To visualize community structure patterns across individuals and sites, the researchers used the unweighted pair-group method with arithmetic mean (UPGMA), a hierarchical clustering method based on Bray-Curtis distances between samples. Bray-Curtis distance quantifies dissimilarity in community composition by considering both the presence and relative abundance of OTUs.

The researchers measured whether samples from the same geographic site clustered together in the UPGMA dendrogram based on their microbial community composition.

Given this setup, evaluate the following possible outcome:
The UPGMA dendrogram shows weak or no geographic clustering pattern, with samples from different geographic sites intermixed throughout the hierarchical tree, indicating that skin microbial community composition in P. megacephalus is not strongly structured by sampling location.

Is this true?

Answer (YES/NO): NO